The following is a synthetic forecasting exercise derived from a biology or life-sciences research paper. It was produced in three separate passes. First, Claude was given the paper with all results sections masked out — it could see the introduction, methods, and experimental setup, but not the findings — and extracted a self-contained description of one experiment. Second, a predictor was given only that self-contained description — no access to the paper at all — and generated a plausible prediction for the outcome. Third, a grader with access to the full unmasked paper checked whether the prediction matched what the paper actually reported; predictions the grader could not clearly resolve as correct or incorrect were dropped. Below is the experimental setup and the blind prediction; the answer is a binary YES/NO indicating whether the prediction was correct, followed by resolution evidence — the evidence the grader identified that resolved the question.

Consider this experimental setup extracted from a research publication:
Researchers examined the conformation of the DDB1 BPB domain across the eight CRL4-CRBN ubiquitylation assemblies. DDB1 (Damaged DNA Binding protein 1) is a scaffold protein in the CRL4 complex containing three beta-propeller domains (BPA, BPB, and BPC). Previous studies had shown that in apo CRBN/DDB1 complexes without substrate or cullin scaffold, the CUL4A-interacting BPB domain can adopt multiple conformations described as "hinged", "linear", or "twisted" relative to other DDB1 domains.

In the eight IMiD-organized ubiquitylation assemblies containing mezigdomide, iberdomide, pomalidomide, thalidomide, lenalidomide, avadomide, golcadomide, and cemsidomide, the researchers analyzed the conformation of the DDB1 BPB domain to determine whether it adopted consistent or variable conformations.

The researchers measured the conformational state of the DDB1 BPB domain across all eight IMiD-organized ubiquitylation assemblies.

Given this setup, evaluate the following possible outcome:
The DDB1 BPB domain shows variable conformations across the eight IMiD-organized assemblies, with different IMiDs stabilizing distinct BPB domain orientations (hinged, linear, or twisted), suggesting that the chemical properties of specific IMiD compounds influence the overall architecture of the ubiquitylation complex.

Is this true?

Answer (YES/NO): NO